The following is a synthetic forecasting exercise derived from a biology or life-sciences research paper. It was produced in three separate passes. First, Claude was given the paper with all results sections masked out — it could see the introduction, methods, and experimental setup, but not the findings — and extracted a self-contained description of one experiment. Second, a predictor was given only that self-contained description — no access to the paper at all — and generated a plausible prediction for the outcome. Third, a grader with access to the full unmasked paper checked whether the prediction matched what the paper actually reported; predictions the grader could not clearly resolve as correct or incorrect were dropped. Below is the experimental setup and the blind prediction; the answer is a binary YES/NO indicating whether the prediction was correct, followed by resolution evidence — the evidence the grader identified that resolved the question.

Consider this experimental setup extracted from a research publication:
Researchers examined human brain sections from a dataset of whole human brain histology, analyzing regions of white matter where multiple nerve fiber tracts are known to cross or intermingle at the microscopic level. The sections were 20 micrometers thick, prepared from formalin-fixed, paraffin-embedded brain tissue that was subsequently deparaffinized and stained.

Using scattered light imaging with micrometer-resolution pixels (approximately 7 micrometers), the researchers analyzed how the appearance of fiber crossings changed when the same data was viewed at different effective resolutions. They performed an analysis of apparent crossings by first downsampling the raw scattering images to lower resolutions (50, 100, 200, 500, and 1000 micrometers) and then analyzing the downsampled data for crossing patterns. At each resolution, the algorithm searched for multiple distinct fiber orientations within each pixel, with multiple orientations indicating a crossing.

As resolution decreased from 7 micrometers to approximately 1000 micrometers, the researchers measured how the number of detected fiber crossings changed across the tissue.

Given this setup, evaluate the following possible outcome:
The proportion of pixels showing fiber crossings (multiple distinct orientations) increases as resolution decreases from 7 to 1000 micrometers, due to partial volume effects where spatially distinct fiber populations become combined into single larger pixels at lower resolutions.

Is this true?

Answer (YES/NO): NO